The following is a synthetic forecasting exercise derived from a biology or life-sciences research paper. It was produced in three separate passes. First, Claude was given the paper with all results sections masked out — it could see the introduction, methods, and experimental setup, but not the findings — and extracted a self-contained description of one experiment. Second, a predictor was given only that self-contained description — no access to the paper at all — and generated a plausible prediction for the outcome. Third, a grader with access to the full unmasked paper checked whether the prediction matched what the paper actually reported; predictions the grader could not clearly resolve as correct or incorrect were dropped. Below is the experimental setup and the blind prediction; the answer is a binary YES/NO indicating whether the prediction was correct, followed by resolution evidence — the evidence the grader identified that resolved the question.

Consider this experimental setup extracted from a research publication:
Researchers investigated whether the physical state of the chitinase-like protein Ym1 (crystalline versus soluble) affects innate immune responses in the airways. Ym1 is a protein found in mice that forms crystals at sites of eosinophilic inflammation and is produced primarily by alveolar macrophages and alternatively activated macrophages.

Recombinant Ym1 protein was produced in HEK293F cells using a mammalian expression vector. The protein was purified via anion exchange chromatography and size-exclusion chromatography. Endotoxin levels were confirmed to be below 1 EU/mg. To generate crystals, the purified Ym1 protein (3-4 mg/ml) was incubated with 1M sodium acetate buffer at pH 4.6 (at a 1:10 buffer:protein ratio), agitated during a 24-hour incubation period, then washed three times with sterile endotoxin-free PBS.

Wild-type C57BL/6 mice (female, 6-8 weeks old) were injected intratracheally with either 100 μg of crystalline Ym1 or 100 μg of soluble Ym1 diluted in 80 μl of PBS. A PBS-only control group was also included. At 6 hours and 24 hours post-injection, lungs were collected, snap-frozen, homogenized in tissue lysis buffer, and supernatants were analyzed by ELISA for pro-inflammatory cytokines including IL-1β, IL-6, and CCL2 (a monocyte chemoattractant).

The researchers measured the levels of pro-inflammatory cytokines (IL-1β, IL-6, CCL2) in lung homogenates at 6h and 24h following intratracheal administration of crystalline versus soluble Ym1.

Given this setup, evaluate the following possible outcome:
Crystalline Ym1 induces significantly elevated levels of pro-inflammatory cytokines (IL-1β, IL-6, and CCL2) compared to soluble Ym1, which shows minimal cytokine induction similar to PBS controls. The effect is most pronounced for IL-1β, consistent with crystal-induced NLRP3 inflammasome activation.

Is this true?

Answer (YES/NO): YES